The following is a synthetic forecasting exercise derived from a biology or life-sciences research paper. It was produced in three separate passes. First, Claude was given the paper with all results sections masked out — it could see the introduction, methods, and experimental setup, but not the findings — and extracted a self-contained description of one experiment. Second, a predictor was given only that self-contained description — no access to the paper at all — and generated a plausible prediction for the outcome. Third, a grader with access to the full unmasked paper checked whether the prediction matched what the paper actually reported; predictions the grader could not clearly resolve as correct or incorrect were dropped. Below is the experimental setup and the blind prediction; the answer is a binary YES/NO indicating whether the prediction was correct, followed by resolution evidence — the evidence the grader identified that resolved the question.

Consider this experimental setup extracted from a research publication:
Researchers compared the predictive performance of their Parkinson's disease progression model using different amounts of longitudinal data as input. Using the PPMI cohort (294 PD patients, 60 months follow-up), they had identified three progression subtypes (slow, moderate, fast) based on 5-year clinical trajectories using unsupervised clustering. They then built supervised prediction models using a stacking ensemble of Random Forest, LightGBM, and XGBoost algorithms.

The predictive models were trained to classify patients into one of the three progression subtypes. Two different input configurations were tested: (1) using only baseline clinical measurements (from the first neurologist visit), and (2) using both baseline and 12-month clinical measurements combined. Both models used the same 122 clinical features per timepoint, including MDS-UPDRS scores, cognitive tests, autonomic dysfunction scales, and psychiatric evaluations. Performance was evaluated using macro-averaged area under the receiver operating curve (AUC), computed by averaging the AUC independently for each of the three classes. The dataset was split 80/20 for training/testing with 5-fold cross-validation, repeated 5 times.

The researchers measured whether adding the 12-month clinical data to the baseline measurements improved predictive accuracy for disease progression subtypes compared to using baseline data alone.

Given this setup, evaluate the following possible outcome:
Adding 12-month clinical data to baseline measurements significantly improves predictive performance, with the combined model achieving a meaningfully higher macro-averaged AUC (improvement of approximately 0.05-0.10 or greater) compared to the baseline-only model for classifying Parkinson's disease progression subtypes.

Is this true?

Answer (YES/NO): NO